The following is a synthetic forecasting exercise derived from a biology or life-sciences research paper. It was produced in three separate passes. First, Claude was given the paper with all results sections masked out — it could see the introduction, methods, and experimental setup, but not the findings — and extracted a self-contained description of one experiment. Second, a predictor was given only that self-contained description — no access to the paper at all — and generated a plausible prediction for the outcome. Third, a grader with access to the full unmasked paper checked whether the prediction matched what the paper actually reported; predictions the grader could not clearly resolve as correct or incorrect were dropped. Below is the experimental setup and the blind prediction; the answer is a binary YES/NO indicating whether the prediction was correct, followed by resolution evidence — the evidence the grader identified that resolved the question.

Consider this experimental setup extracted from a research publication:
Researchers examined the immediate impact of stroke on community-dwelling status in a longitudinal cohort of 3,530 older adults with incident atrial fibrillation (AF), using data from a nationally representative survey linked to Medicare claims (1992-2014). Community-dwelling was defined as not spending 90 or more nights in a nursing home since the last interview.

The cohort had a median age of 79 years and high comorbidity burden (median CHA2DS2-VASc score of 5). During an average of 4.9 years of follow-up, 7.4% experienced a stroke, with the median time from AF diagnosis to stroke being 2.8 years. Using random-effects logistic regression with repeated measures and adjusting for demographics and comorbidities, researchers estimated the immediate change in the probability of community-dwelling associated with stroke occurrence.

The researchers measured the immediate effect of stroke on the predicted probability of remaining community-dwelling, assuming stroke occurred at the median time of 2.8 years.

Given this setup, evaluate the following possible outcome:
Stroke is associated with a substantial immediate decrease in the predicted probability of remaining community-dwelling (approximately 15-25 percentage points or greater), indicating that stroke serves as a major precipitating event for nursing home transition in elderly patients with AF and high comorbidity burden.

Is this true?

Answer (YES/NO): NO